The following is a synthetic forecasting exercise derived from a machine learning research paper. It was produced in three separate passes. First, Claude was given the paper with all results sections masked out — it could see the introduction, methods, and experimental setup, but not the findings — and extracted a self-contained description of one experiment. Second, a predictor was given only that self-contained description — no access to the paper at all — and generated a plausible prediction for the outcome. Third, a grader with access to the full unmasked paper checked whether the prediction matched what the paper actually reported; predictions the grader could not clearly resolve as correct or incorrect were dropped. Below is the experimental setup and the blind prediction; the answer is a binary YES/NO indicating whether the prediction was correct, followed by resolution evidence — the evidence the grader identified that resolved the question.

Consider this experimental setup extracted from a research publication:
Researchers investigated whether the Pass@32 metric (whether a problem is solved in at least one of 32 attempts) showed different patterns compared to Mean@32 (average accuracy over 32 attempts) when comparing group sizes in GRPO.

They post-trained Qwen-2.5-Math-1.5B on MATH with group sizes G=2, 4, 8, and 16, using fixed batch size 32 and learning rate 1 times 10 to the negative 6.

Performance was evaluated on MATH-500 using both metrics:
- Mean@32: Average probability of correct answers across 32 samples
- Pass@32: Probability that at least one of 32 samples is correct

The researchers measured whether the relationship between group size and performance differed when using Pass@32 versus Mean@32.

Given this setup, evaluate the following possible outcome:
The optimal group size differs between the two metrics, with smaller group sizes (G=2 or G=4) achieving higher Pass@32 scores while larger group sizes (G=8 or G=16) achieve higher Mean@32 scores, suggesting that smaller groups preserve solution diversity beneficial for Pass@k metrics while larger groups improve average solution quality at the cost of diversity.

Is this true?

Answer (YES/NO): YES